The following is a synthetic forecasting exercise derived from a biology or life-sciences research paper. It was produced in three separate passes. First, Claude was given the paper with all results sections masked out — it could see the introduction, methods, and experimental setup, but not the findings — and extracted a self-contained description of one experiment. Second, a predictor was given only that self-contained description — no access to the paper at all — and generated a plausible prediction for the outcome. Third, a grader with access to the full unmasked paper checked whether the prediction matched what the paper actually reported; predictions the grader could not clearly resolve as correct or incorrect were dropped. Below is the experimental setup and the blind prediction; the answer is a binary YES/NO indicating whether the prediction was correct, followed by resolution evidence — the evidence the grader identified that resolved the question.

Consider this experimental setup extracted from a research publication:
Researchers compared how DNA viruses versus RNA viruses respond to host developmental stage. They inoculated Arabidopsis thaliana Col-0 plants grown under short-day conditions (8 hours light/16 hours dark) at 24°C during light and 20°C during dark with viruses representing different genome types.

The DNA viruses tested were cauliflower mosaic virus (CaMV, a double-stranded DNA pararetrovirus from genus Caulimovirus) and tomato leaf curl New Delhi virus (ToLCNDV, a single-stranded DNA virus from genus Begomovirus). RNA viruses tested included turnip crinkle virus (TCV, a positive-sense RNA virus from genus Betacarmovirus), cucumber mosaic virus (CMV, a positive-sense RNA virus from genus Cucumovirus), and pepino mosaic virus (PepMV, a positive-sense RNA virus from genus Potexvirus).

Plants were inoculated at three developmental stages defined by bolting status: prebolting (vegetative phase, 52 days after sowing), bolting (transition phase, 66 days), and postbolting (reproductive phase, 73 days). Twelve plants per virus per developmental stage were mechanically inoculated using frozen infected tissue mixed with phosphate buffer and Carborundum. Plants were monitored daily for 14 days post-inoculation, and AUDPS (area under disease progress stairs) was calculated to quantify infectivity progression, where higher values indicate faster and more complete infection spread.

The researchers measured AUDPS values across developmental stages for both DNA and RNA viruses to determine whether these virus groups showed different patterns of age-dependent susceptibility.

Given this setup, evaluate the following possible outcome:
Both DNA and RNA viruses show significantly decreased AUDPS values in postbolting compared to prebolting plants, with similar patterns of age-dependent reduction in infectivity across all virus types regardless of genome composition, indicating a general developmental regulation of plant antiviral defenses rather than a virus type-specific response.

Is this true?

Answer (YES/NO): NO